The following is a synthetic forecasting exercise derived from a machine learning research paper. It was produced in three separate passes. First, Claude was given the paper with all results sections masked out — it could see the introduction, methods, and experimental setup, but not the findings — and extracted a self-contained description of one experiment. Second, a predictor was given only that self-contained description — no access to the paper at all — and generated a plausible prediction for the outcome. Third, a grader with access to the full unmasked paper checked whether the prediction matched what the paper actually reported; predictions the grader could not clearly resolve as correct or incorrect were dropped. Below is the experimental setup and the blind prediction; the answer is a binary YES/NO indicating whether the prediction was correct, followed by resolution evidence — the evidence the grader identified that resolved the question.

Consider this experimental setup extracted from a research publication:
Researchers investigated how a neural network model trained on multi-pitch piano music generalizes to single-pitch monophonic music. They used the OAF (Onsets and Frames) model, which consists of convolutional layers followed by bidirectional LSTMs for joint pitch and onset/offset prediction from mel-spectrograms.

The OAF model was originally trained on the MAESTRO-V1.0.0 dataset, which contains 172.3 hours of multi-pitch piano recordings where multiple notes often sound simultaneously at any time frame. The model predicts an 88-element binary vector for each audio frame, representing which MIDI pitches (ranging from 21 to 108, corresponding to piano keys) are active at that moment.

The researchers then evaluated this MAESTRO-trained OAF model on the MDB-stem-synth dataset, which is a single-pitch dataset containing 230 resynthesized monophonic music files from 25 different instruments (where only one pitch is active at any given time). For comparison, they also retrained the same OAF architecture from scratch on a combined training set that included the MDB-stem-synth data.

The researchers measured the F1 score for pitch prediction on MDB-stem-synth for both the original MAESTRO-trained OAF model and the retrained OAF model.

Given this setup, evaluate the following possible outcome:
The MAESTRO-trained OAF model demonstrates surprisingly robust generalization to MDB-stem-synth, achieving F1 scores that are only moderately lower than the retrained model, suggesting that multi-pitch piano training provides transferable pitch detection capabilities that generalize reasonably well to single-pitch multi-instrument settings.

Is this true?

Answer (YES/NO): NO